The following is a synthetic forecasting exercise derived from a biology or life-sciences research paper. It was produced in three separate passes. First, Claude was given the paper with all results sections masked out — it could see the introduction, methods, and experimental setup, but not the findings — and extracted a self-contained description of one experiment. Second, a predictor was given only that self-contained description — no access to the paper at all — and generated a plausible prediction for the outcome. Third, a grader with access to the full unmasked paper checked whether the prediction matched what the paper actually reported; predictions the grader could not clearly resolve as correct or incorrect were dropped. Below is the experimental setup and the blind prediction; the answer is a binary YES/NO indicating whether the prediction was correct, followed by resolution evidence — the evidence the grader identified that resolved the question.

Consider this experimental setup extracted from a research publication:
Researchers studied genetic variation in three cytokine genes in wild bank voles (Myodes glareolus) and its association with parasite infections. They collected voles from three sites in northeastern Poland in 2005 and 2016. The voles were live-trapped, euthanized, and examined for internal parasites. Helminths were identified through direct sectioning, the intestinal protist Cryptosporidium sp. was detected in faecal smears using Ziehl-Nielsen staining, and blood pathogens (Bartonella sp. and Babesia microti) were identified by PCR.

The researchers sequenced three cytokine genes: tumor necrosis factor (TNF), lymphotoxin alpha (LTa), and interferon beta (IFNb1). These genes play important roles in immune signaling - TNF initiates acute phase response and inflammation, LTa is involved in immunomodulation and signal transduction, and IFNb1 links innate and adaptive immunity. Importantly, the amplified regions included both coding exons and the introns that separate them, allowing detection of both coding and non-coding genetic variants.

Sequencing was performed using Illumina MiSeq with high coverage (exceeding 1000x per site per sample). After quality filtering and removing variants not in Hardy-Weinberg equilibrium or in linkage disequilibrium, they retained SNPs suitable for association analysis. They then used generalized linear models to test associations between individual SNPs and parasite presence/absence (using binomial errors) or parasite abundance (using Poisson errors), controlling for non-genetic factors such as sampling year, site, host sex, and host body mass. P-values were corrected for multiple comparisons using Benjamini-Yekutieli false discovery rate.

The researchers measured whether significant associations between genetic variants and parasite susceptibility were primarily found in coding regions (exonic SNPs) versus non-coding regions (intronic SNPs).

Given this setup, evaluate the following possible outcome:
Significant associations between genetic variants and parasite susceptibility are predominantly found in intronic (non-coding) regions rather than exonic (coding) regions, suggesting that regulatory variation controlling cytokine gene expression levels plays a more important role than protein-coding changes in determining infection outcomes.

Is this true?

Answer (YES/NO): NO